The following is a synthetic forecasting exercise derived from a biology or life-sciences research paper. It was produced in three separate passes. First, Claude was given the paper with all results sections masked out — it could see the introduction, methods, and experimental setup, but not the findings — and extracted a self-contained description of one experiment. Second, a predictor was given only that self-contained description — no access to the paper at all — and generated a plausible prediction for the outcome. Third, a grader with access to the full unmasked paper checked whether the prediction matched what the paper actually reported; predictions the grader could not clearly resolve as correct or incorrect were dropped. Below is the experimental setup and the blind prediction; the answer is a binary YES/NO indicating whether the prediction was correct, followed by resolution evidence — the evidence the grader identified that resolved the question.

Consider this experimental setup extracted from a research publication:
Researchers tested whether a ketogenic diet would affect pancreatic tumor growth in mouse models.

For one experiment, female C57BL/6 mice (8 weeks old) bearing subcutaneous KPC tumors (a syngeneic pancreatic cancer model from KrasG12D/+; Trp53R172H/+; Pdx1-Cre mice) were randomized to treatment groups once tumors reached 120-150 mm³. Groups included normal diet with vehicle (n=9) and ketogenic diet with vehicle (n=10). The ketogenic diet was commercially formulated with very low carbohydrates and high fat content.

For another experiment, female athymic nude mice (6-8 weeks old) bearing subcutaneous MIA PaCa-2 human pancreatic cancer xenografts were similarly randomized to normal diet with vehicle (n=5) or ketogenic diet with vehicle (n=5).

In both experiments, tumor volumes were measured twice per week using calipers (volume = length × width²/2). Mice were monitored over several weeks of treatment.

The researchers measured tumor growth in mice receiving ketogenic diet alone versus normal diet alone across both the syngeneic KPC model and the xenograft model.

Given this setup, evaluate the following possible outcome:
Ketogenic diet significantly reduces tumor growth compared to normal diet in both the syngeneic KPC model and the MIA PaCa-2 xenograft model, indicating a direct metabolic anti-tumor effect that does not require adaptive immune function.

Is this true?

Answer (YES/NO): YES